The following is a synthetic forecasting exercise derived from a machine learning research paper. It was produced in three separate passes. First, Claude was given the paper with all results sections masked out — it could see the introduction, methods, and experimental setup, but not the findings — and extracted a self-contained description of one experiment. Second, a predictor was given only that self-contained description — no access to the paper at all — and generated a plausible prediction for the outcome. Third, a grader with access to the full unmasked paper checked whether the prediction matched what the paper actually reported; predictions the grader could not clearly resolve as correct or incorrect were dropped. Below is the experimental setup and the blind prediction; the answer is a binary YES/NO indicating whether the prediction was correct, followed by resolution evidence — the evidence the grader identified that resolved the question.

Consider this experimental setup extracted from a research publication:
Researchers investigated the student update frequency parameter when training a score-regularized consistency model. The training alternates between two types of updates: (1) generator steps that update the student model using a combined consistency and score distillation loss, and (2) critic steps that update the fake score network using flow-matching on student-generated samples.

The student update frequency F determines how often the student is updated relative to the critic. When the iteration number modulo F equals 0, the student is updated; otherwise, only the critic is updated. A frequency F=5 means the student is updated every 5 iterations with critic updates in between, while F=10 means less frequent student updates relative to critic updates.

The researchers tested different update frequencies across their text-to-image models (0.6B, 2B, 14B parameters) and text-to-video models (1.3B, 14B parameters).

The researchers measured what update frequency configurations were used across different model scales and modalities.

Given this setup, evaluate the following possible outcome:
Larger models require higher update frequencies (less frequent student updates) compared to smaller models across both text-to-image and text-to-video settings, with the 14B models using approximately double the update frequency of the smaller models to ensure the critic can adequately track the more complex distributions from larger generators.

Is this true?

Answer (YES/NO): NO